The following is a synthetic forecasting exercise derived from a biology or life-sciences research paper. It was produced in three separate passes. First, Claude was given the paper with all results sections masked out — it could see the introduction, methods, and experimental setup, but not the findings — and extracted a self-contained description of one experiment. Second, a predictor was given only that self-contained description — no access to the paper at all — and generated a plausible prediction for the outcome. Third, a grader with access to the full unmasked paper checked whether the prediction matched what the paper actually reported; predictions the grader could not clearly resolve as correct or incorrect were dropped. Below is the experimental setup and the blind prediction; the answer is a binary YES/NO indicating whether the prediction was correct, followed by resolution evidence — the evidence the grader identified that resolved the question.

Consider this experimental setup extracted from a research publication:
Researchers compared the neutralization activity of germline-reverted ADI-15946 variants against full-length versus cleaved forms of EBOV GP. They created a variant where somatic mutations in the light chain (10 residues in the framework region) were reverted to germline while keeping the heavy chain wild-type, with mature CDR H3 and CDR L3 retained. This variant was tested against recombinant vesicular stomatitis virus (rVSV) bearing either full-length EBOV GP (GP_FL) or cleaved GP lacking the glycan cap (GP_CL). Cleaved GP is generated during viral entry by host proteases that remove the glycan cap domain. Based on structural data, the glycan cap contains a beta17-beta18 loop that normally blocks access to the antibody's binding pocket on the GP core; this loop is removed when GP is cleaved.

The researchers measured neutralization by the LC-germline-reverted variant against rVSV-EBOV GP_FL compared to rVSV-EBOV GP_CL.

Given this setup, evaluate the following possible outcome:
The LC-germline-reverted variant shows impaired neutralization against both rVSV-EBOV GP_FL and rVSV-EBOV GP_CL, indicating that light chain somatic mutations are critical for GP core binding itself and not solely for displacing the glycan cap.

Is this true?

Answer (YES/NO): NO